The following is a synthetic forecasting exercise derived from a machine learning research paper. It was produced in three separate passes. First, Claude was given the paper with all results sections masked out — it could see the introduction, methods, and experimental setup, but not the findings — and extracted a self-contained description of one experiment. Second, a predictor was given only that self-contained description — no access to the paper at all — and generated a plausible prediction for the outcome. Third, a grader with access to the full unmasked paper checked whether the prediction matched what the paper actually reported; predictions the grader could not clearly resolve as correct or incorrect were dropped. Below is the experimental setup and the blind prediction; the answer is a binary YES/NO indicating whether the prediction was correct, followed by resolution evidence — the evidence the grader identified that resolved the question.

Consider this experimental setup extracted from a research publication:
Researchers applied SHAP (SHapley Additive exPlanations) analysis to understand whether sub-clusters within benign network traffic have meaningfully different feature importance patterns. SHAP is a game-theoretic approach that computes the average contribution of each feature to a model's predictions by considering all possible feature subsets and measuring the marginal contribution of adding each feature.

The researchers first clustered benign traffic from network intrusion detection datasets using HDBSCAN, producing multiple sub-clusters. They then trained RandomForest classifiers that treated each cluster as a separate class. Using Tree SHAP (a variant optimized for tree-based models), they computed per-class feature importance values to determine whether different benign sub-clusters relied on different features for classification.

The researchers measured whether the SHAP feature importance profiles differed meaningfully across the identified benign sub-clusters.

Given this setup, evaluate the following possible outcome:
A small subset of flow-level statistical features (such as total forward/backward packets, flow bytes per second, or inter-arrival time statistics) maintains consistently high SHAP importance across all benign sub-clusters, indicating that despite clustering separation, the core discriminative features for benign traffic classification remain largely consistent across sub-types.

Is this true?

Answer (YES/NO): NO